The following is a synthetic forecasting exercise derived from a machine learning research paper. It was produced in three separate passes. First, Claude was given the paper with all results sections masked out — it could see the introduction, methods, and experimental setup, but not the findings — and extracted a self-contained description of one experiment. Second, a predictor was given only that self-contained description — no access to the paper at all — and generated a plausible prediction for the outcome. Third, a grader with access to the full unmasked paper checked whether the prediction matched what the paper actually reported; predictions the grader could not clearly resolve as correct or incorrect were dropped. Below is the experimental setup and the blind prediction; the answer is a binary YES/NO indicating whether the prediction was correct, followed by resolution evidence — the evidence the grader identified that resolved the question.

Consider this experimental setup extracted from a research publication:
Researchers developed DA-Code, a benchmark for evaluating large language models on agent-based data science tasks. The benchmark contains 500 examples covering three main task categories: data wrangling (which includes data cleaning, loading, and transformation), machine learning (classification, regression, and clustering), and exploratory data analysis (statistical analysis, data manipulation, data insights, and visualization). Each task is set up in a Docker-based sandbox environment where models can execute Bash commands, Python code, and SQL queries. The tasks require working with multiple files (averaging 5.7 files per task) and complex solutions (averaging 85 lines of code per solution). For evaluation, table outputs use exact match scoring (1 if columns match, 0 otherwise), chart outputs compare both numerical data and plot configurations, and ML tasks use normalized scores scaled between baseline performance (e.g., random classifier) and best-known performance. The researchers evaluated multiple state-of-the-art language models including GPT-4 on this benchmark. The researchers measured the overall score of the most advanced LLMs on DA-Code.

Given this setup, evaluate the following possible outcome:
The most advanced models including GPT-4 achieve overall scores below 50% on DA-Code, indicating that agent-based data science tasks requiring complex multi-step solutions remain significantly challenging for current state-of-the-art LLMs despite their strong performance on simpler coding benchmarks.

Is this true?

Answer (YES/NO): YES